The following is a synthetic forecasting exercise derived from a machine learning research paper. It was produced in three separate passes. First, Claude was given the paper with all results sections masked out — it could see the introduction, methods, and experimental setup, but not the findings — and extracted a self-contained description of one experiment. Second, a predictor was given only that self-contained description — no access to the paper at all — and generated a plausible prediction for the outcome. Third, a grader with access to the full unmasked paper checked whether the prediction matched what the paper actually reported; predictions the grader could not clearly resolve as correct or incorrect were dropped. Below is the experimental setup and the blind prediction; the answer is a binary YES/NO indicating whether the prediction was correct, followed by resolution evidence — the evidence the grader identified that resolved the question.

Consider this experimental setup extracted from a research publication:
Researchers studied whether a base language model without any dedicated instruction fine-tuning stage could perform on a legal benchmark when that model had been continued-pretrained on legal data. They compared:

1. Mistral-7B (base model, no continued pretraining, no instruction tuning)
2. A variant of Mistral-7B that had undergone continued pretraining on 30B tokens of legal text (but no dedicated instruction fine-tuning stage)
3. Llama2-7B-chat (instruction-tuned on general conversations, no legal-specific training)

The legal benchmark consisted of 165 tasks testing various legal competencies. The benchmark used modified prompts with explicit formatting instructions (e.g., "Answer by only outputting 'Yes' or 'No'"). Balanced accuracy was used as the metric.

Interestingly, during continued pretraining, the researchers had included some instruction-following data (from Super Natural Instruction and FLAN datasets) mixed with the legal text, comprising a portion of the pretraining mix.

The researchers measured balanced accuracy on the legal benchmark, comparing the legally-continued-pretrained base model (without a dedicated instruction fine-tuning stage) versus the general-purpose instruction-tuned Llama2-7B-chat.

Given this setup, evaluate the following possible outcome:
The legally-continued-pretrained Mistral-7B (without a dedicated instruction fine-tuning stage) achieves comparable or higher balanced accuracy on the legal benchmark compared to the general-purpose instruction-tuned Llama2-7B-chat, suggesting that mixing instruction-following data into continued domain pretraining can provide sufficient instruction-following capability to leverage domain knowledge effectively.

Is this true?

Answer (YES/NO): YES